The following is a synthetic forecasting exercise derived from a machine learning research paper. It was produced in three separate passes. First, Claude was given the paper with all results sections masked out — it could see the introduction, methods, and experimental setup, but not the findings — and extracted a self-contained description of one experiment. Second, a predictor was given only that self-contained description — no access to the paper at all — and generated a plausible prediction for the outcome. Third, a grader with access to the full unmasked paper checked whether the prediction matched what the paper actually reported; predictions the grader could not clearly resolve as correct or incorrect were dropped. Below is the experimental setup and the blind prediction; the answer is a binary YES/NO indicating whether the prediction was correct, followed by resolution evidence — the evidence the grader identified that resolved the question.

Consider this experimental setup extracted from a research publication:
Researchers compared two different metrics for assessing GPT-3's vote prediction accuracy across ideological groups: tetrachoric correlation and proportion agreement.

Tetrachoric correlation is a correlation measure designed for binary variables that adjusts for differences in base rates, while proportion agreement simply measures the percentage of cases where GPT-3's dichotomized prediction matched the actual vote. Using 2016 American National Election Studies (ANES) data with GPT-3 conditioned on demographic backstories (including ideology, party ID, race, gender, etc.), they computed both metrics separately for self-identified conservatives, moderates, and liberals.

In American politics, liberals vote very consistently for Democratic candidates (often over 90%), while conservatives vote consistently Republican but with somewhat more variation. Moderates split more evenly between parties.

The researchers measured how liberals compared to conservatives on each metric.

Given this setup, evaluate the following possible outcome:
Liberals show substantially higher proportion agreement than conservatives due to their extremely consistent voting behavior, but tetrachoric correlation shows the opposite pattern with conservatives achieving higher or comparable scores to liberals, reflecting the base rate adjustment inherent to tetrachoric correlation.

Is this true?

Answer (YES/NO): YES